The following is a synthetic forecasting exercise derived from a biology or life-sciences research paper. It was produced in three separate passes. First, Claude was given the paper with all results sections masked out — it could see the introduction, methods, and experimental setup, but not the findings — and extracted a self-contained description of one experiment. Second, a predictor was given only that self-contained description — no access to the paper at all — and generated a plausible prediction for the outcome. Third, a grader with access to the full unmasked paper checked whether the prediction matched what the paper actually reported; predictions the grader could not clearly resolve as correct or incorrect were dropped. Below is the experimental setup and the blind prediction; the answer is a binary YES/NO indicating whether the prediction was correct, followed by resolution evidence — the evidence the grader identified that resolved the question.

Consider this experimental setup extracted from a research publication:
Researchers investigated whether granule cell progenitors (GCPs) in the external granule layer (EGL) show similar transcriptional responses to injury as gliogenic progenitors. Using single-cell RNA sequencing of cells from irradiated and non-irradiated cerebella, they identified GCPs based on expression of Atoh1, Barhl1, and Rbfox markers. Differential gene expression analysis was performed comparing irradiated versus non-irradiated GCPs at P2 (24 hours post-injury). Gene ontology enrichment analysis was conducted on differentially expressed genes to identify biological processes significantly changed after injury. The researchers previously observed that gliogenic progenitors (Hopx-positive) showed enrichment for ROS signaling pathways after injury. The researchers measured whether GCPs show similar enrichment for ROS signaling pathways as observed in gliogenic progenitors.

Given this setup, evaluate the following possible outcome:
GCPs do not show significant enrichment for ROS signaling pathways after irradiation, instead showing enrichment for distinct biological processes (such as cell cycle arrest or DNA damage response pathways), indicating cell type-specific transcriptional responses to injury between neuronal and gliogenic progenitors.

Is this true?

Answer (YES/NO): NO